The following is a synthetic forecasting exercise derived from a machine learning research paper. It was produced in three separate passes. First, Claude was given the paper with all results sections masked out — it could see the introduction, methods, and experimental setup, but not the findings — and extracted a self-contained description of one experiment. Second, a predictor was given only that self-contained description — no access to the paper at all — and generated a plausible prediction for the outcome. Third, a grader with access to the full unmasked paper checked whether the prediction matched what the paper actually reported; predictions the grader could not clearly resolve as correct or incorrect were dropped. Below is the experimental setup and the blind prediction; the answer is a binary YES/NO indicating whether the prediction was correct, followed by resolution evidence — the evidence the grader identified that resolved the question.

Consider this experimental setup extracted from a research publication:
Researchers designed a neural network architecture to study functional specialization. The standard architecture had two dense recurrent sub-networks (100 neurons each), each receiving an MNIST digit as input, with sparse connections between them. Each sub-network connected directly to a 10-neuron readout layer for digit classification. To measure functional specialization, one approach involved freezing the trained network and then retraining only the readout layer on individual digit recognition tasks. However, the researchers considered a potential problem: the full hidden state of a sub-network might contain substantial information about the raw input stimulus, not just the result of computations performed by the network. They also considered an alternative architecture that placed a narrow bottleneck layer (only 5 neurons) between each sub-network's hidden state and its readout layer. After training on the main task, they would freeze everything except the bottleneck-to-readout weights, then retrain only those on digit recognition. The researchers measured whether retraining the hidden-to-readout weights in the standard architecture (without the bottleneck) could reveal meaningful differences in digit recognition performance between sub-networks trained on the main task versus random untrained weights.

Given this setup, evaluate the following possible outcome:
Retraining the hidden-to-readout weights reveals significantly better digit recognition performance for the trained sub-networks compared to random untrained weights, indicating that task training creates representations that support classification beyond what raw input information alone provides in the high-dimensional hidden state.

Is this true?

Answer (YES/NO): NO